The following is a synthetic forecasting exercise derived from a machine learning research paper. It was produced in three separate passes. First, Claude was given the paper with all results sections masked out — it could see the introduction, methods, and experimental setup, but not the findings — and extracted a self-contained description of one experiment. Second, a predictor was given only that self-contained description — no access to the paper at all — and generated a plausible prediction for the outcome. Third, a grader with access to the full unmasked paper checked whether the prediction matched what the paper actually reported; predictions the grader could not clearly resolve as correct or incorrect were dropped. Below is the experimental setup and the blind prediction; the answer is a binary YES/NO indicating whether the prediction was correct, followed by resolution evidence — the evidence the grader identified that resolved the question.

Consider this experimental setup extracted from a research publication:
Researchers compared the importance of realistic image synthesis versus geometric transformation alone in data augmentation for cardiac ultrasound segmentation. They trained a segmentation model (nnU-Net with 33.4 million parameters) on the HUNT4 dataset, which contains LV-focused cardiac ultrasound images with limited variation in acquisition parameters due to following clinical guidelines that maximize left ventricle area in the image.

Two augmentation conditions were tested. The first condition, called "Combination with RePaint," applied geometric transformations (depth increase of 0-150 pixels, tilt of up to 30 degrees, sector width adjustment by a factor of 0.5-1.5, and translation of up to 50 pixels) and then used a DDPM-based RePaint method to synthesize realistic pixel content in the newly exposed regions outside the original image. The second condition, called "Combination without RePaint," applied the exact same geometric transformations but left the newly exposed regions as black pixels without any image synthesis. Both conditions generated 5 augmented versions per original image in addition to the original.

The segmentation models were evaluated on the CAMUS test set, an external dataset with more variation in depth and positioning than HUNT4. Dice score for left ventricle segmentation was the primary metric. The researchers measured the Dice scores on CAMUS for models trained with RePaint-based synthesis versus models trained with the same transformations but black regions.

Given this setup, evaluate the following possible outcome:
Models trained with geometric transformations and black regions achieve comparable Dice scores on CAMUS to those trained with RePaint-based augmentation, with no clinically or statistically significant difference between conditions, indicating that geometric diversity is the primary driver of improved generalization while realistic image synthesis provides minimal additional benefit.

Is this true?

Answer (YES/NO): NO